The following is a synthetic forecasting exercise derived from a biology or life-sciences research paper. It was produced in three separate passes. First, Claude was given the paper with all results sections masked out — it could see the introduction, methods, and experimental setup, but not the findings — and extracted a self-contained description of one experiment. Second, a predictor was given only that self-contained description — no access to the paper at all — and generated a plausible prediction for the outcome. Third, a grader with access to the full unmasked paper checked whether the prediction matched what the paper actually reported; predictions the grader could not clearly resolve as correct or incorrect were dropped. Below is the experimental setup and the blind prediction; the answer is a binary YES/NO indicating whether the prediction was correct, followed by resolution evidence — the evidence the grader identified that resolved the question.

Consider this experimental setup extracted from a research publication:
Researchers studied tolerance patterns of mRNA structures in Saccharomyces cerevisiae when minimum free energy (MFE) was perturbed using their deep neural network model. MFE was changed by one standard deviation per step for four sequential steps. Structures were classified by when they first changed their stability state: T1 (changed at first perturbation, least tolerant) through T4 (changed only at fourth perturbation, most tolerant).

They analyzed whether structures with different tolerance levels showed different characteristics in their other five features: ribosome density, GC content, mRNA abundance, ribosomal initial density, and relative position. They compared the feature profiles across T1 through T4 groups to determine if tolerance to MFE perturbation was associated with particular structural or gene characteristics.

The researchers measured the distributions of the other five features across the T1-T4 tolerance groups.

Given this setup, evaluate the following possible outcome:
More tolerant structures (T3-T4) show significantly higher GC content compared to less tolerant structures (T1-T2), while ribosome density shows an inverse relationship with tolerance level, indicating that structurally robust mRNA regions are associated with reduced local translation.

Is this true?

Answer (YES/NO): NO